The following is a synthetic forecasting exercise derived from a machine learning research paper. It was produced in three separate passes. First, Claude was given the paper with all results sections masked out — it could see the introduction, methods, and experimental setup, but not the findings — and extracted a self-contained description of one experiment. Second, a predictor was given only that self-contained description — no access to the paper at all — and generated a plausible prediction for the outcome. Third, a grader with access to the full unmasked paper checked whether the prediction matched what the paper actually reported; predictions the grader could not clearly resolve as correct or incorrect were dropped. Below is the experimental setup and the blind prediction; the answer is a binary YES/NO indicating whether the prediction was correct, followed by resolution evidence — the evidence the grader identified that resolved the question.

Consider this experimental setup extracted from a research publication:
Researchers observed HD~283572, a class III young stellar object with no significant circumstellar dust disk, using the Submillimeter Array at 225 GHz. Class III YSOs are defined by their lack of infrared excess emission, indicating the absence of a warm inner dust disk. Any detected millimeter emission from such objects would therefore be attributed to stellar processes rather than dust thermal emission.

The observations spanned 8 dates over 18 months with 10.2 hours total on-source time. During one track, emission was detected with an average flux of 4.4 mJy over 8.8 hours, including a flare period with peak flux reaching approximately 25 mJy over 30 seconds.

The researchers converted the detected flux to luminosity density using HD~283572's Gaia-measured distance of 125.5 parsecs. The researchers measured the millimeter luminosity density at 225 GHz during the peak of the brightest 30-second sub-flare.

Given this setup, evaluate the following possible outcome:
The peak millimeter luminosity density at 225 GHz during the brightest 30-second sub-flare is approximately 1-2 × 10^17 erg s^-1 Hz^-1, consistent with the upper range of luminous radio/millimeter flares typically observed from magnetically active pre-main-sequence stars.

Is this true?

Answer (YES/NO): NO